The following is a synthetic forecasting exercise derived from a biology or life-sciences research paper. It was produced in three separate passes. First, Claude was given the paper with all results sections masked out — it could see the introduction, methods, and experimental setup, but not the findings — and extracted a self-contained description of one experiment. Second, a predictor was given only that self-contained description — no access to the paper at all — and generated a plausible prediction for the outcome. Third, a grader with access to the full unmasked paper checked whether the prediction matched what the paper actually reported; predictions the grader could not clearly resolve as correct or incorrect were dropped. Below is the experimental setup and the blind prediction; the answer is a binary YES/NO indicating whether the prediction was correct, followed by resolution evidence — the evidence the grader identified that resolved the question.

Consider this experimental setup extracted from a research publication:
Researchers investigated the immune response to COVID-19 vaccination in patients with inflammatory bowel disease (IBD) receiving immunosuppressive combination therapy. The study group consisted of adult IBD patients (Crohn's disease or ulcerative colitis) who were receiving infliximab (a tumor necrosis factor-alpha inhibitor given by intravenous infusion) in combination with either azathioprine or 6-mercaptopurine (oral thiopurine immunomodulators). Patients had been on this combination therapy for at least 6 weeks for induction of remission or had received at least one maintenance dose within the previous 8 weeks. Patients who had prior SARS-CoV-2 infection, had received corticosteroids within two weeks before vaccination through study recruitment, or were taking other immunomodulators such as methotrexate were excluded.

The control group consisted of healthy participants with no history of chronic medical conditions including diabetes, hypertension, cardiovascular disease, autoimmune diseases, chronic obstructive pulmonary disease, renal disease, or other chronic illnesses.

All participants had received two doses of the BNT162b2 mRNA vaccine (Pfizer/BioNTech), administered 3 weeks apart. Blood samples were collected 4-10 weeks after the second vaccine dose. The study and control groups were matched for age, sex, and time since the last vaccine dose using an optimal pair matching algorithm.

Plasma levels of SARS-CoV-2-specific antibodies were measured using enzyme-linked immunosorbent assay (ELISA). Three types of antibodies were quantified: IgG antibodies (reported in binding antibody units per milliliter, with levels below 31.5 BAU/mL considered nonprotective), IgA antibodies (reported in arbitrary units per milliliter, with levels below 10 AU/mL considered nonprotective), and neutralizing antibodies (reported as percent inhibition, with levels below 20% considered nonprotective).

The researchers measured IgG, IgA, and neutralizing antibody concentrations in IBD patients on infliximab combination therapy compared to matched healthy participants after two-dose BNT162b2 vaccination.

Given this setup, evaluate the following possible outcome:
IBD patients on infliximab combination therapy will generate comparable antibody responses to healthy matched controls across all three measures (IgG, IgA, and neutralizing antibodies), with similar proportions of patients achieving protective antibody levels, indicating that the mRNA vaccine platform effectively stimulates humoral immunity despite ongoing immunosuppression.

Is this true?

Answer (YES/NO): NO